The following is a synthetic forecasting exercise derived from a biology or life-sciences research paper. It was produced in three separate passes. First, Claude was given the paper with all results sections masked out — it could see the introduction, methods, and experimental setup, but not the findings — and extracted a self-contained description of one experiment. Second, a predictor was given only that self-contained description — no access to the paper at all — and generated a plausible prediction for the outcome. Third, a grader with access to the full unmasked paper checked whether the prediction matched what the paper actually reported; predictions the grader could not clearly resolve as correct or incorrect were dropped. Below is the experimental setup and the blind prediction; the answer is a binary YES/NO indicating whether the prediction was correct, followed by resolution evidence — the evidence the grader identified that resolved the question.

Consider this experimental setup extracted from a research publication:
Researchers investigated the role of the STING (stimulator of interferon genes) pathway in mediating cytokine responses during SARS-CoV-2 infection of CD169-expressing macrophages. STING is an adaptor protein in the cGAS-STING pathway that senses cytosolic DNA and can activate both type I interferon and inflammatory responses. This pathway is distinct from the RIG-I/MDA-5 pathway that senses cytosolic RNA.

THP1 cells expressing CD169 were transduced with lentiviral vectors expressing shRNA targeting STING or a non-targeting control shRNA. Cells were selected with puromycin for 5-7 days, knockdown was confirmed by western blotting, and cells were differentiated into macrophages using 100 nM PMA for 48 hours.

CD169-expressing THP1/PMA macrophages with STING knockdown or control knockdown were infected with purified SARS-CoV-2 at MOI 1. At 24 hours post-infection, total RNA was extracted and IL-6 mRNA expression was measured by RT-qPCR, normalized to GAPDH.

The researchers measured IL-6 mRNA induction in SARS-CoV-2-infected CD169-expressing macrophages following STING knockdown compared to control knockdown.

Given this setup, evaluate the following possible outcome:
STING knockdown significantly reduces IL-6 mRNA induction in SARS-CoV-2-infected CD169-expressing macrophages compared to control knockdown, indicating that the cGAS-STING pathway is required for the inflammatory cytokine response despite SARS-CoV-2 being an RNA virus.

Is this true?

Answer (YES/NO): NO